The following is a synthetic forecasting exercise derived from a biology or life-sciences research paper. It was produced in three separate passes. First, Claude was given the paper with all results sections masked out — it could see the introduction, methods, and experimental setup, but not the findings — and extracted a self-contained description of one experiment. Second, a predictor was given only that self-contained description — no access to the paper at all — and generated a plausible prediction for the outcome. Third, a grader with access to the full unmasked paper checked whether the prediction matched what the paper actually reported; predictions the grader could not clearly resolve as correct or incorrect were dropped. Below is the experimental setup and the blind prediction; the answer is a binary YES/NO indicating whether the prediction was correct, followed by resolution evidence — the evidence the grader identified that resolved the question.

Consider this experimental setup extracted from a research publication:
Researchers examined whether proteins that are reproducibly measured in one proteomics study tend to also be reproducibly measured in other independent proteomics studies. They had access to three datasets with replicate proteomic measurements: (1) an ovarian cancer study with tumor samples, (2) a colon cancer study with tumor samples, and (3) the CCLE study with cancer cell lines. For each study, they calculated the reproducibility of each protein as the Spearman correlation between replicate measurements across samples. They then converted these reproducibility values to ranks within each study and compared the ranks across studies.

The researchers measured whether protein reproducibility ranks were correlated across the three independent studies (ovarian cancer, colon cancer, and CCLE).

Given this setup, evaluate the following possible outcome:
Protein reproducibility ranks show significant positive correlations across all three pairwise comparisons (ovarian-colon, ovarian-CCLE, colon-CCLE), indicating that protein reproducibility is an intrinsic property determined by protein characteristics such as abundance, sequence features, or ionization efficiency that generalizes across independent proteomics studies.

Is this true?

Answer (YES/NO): YES